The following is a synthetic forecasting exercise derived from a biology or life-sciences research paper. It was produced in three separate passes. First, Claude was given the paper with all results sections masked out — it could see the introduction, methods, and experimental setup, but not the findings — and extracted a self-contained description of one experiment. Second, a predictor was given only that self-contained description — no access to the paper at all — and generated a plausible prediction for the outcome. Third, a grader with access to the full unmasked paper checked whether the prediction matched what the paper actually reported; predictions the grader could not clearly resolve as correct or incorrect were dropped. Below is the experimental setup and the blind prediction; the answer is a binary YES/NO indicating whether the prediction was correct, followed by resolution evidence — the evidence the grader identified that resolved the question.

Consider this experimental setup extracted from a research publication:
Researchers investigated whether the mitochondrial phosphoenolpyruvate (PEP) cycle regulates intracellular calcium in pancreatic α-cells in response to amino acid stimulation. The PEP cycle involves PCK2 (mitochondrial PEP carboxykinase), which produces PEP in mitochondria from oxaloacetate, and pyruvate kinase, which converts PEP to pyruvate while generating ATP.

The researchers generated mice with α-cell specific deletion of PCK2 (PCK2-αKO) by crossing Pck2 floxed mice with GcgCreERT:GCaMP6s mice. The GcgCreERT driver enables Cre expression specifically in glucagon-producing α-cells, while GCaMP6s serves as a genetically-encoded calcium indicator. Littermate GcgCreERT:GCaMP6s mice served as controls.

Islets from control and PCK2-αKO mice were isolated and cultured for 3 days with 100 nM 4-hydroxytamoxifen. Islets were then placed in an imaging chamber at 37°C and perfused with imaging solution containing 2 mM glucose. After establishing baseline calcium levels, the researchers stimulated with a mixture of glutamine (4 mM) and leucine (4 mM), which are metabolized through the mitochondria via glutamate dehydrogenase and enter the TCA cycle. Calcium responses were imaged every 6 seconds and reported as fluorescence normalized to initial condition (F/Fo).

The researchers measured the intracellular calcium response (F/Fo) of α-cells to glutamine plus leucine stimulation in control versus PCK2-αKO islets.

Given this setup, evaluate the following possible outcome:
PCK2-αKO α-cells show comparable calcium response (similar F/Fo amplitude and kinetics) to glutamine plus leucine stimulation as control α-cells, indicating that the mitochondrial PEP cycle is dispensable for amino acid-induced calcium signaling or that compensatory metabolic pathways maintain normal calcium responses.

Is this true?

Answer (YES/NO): NO